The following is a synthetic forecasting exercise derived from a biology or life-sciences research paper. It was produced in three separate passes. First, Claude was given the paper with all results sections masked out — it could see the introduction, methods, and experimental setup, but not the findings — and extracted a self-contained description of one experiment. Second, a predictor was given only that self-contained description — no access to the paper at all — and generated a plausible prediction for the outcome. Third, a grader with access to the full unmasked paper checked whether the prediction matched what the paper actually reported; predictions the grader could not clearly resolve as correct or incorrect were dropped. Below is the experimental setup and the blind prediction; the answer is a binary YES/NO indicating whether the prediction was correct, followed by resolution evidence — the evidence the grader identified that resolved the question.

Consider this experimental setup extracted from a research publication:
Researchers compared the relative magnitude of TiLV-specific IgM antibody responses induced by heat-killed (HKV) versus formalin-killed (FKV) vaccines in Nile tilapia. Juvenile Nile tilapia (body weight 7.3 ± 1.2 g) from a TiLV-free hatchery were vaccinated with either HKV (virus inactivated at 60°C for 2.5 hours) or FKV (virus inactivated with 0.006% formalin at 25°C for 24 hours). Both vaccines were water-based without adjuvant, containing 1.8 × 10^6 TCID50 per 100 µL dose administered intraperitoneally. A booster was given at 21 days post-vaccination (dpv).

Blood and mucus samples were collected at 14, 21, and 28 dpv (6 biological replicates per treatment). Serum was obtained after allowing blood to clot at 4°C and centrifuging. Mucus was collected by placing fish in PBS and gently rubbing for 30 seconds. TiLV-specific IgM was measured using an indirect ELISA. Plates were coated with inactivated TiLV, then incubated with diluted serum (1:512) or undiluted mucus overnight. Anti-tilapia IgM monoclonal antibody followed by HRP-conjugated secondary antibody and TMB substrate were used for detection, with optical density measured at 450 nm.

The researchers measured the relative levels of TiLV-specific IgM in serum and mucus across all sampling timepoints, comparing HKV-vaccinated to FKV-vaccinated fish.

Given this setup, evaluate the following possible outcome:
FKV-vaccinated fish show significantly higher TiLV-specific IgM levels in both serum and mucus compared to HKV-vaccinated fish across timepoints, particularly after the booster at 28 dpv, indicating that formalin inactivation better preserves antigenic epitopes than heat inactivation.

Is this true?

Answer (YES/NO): NO